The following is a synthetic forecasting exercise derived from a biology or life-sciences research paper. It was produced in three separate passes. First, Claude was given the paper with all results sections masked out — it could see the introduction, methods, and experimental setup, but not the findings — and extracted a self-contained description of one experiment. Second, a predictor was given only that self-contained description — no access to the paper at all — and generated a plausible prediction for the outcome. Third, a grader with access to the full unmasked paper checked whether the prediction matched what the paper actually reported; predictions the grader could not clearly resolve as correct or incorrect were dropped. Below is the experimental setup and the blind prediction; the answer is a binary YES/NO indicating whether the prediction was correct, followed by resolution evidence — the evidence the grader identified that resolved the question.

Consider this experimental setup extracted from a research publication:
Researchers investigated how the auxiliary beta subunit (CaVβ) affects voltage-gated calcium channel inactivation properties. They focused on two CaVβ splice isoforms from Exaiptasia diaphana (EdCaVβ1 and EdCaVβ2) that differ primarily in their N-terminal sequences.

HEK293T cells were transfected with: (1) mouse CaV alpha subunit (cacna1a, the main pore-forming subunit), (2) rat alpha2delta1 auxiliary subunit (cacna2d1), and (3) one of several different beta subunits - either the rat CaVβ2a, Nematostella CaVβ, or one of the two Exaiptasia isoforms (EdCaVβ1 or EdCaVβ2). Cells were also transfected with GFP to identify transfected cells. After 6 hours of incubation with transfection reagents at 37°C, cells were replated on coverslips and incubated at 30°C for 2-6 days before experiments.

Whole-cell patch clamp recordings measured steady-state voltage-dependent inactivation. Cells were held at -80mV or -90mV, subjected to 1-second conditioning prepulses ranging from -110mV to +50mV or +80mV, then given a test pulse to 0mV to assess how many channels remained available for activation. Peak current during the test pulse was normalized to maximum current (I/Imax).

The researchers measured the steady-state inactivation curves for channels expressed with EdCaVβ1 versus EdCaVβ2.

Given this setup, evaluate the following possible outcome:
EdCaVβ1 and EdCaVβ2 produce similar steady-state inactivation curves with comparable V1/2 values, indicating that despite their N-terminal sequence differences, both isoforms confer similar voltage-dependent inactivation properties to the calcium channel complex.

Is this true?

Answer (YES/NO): NO